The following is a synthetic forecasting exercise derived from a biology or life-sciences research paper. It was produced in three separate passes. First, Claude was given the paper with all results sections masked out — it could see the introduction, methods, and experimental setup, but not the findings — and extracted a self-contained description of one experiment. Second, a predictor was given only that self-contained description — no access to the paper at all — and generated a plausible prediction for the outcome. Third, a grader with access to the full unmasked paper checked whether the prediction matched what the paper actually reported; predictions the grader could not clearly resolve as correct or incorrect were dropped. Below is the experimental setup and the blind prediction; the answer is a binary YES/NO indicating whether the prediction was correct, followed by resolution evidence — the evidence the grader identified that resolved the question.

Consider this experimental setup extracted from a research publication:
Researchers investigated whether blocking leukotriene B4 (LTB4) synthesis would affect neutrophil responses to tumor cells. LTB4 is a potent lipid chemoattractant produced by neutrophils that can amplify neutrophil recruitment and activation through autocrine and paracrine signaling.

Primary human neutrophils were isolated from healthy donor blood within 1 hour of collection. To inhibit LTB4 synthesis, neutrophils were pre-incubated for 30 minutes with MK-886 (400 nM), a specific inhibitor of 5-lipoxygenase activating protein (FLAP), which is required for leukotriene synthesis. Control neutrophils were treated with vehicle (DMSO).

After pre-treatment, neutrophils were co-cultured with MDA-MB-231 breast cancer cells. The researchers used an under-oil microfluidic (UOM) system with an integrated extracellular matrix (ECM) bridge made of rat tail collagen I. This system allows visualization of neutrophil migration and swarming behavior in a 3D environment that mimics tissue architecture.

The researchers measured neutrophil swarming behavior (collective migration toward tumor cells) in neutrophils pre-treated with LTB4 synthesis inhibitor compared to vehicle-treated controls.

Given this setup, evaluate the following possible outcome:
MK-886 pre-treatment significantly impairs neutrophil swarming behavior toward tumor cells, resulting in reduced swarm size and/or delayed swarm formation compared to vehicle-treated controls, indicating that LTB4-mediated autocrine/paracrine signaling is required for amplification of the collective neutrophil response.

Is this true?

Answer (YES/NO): YES